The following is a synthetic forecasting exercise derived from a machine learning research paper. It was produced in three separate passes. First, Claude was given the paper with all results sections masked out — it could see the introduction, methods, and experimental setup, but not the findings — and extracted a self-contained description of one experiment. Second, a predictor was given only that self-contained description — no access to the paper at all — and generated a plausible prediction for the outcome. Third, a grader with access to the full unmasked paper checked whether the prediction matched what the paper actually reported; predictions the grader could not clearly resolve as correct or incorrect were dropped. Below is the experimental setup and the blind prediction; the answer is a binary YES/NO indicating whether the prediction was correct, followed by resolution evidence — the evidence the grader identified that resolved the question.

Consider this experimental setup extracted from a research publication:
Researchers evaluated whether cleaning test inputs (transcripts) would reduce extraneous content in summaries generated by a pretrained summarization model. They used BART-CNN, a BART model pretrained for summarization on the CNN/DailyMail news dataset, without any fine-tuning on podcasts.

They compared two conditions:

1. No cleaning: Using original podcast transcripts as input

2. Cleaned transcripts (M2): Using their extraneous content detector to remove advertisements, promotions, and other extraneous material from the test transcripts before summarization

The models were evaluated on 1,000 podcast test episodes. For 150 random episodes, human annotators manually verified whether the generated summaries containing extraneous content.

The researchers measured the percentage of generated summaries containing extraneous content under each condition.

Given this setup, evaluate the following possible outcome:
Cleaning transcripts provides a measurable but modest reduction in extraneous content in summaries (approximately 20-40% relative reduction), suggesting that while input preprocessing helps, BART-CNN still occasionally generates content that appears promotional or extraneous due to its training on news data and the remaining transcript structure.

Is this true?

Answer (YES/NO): NO